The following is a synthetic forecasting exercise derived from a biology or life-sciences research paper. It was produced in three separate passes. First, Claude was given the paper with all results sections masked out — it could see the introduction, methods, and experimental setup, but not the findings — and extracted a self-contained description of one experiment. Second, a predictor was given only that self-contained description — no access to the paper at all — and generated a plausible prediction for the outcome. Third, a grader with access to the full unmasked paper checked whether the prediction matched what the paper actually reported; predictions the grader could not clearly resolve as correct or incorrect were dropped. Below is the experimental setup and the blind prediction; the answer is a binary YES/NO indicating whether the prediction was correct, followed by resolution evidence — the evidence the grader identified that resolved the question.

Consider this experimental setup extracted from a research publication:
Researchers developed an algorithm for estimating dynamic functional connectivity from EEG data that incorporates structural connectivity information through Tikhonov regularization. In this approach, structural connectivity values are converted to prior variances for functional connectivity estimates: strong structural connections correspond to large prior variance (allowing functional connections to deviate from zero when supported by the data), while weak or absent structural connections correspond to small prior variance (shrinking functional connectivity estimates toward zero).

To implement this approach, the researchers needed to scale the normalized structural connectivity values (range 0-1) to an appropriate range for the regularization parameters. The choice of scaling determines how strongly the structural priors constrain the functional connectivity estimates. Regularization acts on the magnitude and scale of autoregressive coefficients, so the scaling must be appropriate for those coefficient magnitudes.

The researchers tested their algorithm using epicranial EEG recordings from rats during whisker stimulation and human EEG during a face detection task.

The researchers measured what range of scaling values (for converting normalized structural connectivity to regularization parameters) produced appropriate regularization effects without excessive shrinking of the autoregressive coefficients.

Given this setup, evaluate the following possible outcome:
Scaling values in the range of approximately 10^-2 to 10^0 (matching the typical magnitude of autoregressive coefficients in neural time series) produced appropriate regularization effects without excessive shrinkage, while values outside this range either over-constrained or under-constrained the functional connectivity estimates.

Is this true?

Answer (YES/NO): NO